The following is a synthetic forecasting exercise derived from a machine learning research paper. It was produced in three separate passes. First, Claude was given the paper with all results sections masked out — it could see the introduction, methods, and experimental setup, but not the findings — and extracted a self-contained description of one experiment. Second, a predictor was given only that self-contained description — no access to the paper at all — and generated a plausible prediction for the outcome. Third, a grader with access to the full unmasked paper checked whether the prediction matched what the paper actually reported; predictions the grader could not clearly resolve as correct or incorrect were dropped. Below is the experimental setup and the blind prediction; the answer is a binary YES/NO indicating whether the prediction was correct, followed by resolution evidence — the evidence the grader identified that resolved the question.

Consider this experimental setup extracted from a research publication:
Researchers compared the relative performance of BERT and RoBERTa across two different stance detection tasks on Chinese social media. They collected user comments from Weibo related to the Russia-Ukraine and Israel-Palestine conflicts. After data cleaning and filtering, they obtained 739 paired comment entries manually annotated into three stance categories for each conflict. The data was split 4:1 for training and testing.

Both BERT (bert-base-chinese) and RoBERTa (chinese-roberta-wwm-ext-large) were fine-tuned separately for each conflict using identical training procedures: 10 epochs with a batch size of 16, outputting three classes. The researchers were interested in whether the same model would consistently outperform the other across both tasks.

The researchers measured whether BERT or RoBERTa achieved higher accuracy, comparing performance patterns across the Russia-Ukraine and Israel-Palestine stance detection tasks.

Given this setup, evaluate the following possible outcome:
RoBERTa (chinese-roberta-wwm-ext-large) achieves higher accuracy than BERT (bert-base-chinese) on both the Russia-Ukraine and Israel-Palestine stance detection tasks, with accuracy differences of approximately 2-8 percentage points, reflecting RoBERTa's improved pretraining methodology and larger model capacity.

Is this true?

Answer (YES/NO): NO